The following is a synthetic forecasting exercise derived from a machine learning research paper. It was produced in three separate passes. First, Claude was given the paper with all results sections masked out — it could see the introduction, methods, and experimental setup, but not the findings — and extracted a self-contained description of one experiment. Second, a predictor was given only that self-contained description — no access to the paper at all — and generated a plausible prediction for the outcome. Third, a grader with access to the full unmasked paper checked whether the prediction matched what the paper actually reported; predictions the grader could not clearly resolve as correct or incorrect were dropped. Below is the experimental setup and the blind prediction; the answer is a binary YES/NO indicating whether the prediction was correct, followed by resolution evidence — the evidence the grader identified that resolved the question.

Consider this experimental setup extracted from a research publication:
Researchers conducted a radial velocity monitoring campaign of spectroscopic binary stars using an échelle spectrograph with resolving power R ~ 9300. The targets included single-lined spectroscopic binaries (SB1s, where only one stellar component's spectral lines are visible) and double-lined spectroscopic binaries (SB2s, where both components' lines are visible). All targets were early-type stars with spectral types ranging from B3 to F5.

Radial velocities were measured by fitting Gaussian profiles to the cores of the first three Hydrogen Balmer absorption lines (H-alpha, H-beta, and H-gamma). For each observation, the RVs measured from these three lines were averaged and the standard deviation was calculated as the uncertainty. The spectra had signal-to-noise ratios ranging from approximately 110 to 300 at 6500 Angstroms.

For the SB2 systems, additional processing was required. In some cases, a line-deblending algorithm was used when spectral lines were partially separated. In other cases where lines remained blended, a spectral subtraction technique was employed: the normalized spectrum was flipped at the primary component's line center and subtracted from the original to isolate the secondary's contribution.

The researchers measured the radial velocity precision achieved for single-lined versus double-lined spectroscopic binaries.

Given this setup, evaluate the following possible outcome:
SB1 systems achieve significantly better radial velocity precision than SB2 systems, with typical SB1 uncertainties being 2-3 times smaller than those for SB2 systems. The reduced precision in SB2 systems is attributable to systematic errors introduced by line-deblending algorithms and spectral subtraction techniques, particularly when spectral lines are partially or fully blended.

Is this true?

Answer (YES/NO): NO